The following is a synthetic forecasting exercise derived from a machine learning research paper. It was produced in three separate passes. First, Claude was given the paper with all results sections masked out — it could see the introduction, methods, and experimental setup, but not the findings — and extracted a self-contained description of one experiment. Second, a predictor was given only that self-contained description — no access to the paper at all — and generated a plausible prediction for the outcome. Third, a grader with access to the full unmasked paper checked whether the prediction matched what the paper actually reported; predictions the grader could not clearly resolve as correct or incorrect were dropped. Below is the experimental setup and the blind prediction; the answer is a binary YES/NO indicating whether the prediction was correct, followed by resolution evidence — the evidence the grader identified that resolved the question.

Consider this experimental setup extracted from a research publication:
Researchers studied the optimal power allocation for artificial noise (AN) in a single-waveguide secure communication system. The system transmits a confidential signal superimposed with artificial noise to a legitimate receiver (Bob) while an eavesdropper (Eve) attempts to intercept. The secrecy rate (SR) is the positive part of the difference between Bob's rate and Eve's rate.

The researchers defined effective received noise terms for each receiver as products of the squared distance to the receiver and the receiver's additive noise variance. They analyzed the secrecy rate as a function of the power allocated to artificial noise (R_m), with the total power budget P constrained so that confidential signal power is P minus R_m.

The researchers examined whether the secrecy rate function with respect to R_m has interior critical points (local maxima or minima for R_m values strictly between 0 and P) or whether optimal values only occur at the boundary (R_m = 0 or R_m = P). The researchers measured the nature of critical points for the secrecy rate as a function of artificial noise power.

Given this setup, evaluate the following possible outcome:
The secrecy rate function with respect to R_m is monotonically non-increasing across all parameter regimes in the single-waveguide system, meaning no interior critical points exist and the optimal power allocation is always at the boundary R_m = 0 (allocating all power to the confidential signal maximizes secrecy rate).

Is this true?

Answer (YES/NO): NO